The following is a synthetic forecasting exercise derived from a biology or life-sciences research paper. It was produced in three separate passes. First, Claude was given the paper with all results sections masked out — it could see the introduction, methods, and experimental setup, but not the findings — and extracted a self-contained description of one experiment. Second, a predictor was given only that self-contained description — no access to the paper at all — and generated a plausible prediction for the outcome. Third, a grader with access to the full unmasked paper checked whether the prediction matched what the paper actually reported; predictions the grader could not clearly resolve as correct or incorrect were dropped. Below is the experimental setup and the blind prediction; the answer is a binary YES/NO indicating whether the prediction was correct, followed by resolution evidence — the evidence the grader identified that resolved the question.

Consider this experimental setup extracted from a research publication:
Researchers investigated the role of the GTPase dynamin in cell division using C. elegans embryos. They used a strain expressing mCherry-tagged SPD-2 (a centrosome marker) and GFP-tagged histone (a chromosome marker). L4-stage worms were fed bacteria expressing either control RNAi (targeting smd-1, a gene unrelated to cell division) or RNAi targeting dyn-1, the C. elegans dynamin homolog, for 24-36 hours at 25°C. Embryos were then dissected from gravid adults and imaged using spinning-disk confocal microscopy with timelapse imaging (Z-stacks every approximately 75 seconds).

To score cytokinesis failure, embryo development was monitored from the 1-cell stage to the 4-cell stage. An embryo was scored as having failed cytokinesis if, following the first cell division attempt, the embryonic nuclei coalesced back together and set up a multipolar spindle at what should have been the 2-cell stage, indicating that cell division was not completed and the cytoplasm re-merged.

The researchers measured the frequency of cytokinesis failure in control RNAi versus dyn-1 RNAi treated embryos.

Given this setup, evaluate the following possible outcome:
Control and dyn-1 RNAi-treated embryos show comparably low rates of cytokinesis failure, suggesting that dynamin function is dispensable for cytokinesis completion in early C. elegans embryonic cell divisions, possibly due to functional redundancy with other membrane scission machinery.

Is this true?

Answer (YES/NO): NO